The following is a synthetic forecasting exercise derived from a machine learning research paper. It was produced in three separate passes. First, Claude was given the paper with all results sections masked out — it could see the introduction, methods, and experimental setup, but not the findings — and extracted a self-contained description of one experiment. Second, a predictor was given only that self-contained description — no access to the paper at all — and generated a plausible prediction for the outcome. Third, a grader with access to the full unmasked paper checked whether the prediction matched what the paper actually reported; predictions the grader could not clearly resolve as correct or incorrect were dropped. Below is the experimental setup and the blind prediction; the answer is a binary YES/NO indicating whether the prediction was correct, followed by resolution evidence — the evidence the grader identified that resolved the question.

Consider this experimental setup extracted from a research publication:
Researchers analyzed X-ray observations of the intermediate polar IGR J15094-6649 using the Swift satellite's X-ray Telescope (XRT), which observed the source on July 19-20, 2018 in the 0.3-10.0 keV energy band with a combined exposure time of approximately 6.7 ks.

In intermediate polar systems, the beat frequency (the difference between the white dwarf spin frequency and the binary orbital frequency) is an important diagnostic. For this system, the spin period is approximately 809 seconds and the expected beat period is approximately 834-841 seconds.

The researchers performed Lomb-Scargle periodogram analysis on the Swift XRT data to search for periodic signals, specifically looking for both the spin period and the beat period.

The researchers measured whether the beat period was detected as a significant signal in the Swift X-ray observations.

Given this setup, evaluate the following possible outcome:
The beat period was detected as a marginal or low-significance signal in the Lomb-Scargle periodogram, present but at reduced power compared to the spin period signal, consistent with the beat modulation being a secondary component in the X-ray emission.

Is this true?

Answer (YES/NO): NO